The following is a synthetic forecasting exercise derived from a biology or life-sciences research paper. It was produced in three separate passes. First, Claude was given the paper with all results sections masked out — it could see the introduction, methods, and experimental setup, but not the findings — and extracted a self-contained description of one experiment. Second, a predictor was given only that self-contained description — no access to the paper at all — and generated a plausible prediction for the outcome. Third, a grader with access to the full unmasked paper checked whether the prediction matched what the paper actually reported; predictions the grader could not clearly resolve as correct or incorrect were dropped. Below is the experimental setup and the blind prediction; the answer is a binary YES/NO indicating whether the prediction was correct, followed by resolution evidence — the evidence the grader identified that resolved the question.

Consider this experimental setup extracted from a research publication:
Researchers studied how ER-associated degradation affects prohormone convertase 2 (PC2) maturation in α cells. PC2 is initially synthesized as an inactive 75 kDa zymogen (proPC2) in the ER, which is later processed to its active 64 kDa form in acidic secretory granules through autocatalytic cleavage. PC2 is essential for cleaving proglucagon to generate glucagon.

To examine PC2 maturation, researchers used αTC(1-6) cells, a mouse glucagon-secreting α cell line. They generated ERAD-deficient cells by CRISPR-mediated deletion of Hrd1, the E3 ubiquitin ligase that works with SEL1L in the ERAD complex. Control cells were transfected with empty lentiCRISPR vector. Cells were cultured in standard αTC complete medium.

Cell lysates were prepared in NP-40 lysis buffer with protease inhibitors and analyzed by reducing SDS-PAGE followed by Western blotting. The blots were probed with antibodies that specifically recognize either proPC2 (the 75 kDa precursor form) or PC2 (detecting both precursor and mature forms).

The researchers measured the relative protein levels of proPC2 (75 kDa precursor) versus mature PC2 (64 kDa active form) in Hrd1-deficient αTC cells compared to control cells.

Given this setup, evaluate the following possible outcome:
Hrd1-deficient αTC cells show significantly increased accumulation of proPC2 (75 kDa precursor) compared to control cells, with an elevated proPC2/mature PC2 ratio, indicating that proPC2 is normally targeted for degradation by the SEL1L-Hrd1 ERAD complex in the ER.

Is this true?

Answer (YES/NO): YES